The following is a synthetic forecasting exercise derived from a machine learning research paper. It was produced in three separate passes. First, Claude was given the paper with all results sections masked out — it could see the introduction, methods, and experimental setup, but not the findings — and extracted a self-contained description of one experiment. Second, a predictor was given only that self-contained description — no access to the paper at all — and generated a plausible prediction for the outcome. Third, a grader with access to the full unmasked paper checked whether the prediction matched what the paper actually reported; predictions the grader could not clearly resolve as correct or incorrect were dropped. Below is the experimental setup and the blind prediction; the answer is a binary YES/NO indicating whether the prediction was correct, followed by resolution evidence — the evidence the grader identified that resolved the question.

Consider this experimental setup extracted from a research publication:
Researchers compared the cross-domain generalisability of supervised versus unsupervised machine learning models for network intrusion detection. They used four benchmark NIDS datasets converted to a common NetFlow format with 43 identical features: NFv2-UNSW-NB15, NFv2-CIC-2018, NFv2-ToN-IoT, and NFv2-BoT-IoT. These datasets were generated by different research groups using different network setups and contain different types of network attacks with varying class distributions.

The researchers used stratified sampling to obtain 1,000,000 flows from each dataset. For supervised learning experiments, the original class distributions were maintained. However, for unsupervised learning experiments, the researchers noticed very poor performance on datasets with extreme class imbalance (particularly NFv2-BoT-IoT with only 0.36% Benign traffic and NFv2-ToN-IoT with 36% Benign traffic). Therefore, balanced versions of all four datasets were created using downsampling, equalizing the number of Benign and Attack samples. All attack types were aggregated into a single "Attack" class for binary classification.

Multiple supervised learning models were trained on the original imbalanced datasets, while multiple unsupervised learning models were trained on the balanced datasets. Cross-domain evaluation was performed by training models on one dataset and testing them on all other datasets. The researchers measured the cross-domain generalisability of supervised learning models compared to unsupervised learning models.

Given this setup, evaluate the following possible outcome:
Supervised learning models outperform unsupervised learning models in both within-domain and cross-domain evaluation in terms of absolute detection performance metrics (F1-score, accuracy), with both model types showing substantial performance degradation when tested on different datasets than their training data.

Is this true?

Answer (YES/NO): NO